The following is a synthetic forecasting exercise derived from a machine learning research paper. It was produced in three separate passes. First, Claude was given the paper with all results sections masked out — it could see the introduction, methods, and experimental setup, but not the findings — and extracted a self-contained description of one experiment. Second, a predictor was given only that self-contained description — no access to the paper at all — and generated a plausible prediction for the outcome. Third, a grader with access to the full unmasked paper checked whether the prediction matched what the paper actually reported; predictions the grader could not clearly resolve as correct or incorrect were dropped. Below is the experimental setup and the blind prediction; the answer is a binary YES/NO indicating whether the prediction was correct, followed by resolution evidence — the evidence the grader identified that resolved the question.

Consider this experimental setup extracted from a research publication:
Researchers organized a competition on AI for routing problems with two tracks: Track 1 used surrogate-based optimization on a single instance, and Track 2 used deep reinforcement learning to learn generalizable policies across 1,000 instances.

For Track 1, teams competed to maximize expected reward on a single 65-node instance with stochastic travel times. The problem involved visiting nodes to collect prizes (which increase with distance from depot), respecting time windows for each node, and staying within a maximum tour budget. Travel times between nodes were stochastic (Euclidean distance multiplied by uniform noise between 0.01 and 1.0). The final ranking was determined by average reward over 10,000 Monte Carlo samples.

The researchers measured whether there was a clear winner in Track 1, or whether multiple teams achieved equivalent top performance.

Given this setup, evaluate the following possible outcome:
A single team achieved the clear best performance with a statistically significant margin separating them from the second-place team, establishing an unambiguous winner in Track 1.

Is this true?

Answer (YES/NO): NO